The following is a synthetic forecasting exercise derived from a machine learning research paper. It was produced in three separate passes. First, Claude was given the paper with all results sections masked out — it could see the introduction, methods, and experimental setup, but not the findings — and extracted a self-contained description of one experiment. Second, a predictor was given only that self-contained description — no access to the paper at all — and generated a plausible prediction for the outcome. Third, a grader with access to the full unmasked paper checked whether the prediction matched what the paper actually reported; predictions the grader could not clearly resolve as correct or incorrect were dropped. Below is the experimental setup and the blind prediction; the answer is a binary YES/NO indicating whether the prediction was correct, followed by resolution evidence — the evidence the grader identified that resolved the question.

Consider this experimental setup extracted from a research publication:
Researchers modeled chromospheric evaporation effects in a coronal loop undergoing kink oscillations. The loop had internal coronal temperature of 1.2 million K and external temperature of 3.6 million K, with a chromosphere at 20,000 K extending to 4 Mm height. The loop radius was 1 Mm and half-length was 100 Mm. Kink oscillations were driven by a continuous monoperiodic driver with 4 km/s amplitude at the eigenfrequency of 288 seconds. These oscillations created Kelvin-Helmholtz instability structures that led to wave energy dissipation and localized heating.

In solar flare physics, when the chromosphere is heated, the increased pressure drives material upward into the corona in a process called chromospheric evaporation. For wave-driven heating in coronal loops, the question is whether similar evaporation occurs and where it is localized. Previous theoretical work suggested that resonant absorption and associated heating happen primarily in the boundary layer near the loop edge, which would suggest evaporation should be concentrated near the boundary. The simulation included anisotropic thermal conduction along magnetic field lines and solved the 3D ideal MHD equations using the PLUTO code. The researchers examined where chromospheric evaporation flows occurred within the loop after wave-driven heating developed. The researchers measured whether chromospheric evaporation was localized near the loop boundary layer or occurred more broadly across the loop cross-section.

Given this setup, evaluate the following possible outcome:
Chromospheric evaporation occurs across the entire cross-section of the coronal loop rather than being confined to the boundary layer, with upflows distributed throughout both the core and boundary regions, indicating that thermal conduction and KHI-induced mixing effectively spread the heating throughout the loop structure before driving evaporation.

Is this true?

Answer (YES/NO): YES